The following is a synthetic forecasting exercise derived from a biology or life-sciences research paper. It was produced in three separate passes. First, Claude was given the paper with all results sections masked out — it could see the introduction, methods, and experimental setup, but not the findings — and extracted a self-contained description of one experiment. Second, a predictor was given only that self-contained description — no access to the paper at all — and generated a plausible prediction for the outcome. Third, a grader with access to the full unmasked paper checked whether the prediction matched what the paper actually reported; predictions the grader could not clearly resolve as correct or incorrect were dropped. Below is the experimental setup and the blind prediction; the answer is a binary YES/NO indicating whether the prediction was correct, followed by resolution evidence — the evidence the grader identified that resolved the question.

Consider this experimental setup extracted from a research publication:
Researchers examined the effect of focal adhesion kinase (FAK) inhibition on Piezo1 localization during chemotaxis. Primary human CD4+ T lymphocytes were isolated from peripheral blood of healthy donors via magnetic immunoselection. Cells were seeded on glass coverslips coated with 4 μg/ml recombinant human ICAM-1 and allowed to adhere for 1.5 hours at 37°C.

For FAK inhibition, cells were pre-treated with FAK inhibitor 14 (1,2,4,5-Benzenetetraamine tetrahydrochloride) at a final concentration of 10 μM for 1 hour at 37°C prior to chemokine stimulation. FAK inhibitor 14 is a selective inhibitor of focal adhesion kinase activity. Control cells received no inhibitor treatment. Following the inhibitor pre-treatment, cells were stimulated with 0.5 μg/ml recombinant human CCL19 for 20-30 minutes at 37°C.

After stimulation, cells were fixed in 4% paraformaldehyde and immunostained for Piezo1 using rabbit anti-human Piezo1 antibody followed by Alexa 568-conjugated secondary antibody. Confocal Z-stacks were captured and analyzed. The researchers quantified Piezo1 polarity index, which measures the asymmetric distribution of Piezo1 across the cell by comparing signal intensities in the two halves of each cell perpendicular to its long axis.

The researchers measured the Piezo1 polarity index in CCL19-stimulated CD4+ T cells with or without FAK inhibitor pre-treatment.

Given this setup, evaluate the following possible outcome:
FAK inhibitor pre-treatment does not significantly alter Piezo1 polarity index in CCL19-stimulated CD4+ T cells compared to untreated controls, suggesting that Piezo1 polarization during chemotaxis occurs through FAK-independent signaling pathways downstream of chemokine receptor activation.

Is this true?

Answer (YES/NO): NO